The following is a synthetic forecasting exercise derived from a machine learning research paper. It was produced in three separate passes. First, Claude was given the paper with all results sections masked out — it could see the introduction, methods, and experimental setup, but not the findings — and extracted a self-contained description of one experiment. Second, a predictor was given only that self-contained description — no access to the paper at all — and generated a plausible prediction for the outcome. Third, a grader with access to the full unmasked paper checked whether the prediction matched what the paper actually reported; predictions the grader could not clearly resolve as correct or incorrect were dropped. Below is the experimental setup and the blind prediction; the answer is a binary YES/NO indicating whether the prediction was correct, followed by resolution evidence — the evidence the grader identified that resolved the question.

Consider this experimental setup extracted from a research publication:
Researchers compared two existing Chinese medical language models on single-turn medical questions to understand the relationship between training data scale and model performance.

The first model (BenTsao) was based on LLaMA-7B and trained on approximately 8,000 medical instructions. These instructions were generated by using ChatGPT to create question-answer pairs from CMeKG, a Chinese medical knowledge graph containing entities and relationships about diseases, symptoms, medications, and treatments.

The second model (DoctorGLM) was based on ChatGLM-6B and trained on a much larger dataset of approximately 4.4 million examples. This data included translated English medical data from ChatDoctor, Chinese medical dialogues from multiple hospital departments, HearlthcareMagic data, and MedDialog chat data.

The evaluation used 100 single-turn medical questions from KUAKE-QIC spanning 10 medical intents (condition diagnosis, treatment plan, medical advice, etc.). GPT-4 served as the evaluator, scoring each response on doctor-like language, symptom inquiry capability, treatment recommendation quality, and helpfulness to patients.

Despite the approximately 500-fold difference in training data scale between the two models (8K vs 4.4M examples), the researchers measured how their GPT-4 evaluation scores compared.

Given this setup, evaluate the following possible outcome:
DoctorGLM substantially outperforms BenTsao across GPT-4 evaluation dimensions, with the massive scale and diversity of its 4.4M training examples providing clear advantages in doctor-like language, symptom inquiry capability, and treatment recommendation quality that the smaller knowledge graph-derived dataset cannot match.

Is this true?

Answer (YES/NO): NO